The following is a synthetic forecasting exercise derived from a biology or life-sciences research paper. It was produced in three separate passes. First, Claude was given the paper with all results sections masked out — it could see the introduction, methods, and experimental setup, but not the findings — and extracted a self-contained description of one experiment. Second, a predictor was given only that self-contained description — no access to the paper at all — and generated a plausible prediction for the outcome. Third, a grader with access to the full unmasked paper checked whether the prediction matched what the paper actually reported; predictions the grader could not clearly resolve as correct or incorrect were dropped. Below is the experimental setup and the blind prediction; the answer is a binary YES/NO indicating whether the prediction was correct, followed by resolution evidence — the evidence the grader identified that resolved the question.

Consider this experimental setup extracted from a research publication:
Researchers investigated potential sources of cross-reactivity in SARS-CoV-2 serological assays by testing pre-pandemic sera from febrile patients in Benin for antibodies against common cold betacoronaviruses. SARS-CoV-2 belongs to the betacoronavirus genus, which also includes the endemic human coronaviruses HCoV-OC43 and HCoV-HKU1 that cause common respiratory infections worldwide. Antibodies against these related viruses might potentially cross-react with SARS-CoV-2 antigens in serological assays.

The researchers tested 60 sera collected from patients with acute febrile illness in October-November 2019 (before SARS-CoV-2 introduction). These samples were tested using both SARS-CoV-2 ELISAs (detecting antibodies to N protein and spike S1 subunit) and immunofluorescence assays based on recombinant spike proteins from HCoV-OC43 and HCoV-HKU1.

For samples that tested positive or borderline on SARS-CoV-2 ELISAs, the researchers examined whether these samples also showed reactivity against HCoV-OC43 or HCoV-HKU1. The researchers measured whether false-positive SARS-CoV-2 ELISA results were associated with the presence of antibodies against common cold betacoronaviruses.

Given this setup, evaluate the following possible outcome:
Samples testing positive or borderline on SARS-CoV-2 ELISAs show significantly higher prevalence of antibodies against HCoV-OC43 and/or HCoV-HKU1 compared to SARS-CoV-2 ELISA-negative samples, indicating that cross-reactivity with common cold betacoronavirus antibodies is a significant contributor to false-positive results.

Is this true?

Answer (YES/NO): NO